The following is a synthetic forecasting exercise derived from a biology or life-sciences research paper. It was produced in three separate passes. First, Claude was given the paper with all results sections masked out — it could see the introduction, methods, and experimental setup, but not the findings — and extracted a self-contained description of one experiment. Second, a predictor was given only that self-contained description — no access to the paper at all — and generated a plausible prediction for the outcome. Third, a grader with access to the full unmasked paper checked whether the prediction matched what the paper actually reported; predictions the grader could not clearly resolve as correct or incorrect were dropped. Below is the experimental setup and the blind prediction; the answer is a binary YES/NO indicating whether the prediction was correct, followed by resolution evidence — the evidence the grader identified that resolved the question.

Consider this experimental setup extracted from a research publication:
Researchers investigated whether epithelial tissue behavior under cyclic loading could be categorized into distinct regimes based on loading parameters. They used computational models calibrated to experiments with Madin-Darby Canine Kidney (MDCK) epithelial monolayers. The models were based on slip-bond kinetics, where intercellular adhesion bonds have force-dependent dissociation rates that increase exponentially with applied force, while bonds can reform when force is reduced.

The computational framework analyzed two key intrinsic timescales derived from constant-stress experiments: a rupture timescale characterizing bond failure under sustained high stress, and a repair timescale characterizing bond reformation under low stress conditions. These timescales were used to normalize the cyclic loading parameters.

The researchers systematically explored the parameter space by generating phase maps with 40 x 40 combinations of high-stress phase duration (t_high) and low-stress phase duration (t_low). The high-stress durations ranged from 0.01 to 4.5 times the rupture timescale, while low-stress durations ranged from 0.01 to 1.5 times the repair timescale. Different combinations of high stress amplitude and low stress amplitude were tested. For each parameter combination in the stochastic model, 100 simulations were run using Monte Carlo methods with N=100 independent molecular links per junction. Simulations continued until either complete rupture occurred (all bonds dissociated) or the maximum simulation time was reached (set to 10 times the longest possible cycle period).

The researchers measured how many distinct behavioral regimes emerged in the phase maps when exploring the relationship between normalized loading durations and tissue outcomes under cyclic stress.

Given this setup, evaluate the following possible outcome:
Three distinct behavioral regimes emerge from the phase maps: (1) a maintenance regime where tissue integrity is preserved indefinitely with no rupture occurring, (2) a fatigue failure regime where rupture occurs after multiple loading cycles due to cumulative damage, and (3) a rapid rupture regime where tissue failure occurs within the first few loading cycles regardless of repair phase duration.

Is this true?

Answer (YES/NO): NO